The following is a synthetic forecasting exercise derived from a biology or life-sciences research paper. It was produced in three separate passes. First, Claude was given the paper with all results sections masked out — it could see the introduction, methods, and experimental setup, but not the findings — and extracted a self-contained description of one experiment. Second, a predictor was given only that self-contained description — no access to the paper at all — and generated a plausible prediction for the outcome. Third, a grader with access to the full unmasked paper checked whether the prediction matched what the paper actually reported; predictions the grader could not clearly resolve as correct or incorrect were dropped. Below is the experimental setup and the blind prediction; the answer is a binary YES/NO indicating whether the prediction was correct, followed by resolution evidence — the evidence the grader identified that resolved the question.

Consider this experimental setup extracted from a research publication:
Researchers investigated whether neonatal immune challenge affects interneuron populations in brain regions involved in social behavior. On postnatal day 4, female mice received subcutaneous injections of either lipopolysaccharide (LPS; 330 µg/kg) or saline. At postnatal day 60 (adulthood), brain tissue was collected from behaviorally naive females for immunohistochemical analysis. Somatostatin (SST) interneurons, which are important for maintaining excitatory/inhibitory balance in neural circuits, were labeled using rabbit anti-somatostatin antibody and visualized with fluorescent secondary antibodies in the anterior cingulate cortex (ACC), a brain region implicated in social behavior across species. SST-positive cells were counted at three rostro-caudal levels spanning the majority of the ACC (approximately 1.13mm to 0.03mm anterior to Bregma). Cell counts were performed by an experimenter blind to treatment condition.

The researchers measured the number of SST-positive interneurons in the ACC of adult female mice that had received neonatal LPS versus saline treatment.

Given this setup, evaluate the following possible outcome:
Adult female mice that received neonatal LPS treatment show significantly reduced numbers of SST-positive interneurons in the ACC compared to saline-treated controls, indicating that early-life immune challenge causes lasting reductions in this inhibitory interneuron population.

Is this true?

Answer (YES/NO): NO